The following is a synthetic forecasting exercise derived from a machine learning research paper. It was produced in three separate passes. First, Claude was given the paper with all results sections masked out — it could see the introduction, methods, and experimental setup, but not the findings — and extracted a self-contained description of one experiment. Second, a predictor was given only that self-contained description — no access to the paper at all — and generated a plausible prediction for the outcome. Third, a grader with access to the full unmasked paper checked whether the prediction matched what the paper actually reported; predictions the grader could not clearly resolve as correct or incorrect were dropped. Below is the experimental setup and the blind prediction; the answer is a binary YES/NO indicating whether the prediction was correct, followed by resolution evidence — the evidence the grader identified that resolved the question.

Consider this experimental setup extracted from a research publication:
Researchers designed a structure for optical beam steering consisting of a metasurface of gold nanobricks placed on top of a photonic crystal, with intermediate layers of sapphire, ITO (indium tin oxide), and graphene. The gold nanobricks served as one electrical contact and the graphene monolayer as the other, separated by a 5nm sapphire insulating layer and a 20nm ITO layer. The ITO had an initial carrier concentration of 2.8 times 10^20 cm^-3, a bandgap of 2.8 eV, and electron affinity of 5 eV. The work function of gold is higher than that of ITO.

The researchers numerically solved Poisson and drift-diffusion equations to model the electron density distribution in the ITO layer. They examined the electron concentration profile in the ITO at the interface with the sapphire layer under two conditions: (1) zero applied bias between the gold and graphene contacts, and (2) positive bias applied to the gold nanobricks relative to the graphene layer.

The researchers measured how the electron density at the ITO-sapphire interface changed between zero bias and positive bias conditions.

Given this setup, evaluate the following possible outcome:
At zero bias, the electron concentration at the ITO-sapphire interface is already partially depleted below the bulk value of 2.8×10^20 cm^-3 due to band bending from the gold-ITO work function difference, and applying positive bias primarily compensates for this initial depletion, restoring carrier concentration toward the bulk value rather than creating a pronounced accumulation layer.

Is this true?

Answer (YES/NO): NO